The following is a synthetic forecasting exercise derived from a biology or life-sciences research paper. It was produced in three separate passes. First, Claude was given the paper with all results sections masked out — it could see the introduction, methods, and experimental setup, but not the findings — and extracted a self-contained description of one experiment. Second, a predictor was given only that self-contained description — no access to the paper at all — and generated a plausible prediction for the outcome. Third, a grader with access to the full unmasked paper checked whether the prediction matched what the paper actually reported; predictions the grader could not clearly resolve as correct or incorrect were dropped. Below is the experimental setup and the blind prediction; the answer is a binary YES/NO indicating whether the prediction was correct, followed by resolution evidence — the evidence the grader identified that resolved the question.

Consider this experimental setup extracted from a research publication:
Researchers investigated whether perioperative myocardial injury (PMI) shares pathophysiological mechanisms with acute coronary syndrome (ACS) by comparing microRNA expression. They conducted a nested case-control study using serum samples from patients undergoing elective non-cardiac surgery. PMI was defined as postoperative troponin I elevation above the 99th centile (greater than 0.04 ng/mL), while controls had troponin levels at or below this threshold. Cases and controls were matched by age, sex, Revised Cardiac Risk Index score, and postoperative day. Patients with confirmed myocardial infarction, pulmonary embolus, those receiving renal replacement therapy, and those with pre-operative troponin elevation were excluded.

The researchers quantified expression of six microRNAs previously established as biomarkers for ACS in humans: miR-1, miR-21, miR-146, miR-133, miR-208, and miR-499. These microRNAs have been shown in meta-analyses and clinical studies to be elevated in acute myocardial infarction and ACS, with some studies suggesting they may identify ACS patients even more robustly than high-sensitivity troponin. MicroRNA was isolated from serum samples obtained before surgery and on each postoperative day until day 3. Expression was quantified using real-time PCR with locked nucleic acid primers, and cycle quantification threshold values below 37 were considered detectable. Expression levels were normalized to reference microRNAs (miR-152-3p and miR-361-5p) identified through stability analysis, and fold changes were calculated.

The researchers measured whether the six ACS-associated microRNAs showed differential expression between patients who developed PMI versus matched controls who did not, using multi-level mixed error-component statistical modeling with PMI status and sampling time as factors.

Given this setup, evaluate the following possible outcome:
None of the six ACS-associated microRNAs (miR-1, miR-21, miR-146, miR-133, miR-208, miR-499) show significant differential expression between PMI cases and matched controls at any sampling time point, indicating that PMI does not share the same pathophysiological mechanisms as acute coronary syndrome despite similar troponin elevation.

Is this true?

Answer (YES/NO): NO